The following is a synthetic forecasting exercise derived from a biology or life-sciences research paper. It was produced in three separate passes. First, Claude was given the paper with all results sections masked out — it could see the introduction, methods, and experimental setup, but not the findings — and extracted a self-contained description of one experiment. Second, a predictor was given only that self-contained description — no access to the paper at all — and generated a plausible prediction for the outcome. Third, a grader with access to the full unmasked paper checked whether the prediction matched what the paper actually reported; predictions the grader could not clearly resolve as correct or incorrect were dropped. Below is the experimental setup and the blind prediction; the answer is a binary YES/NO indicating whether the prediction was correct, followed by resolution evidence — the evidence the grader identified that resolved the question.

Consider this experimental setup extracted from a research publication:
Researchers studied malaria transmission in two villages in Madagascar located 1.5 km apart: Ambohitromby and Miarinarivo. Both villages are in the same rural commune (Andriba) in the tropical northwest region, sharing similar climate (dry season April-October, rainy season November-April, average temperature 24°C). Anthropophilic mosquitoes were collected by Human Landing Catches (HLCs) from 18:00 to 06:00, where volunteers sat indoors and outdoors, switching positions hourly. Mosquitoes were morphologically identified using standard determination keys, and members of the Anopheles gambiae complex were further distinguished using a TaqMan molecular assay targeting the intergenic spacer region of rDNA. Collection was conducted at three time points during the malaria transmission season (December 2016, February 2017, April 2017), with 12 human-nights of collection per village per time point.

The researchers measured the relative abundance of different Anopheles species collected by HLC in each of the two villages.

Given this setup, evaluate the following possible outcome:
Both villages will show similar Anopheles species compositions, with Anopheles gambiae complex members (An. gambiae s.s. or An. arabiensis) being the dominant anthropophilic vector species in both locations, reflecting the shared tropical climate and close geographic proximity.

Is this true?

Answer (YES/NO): NO